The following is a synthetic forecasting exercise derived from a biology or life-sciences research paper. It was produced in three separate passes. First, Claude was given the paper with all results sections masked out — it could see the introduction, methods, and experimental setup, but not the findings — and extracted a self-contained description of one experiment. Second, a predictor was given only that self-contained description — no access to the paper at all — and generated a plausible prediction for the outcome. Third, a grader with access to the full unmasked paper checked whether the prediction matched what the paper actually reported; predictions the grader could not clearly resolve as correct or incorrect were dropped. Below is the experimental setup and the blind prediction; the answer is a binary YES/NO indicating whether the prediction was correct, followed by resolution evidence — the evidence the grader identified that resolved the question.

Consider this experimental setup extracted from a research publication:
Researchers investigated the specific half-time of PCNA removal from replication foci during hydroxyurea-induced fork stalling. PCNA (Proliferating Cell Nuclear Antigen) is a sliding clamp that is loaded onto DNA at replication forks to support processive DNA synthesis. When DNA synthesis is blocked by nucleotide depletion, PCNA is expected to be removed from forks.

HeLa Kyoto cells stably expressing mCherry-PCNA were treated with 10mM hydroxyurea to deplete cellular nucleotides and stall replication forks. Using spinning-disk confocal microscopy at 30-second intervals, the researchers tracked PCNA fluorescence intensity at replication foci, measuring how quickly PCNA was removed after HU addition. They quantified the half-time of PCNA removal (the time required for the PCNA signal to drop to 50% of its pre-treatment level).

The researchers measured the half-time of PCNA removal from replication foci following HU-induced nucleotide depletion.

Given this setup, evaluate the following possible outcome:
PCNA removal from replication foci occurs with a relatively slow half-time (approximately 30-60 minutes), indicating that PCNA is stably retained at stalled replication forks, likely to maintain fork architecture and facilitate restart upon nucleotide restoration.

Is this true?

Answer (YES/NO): NO